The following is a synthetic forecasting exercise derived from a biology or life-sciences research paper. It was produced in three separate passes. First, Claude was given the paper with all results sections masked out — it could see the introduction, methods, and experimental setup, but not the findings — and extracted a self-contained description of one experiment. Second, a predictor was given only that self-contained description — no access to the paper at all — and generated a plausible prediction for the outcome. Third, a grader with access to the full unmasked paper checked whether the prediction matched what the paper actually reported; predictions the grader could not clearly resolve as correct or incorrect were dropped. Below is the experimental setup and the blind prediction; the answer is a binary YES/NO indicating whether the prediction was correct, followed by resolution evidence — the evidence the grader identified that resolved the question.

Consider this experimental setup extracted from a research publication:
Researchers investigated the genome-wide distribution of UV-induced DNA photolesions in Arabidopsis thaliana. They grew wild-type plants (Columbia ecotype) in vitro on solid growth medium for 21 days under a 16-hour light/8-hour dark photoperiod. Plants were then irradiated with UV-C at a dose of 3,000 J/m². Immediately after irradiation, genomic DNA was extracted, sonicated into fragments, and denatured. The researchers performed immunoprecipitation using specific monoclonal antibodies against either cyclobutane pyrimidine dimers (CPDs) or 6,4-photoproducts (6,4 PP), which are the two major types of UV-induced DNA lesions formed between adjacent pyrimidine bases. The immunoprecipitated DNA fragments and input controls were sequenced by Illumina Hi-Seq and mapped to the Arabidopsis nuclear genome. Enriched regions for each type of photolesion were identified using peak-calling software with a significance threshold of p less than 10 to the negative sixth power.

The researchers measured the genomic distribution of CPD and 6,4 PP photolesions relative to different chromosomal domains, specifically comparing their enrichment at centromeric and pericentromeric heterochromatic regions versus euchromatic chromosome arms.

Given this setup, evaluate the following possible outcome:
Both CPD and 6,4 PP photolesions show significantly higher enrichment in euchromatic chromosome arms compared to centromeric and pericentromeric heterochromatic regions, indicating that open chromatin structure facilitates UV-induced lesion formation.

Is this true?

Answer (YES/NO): NO